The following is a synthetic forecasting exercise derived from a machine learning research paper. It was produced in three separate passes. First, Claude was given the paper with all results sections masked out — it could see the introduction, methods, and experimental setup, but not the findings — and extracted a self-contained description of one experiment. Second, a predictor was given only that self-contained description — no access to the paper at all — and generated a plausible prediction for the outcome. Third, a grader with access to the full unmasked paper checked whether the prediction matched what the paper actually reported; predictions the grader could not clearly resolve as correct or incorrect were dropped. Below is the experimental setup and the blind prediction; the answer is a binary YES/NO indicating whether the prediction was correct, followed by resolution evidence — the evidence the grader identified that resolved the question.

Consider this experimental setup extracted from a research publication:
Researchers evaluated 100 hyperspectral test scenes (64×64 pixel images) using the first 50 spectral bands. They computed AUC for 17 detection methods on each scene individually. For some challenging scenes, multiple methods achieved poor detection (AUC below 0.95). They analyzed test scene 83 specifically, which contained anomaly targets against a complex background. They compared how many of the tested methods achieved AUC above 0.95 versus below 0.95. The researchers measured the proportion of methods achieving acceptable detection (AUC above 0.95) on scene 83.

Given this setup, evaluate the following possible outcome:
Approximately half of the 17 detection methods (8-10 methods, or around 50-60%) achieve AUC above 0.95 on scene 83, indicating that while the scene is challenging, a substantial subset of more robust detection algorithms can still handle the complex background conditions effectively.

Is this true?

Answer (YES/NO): NO